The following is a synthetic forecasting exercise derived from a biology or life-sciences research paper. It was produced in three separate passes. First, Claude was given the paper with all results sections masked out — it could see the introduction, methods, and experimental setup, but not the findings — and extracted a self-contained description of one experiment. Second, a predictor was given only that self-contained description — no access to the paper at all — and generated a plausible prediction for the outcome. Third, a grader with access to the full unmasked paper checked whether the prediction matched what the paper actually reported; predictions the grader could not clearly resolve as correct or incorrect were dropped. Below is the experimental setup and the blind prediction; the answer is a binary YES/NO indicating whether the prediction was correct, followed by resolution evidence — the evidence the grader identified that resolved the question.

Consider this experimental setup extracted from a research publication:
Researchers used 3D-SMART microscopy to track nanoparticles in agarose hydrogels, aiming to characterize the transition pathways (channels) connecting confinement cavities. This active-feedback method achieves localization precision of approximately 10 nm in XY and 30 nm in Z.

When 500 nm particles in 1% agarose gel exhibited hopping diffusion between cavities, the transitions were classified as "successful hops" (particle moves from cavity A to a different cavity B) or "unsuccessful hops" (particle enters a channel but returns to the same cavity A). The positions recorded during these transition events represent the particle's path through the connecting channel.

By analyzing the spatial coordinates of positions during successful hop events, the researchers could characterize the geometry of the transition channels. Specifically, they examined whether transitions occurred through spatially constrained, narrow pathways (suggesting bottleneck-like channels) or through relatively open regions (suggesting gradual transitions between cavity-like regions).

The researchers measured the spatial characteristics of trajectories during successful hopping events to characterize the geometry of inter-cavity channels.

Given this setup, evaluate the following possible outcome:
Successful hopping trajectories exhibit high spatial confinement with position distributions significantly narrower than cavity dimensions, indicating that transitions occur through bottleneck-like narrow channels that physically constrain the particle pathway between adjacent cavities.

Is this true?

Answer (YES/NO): YES